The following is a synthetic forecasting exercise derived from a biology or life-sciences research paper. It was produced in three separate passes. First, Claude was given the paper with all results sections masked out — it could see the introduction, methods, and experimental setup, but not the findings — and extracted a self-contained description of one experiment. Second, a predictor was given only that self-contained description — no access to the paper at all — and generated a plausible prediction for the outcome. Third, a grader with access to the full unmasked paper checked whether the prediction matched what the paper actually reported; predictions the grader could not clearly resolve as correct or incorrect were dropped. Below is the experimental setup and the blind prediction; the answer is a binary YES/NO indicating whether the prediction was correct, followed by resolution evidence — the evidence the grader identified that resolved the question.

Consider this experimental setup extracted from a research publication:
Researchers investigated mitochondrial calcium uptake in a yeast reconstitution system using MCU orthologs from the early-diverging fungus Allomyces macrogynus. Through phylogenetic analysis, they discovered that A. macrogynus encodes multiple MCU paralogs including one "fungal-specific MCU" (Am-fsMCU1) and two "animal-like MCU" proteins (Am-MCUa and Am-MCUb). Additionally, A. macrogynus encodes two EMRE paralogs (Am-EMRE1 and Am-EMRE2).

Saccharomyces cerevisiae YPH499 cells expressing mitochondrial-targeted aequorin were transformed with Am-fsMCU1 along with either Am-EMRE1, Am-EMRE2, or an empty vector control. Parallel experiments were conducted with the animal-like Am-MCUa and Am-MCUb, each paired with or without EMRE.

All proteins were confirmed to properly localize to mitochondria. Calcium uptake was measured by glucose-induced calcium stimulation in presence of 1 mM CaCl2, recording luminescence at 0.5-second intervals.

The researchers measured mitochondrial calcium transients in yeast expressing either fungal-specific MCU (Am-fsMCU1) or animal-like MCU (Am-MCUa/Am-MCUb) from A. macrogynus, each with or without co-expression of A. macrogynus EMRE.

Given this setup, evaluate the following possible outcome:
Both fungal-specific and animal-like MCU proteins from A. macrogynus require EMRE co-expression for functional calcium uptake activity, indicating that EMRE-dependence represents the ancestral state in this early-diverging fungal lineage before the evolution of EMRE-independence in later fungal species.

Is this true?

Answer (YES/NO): NO